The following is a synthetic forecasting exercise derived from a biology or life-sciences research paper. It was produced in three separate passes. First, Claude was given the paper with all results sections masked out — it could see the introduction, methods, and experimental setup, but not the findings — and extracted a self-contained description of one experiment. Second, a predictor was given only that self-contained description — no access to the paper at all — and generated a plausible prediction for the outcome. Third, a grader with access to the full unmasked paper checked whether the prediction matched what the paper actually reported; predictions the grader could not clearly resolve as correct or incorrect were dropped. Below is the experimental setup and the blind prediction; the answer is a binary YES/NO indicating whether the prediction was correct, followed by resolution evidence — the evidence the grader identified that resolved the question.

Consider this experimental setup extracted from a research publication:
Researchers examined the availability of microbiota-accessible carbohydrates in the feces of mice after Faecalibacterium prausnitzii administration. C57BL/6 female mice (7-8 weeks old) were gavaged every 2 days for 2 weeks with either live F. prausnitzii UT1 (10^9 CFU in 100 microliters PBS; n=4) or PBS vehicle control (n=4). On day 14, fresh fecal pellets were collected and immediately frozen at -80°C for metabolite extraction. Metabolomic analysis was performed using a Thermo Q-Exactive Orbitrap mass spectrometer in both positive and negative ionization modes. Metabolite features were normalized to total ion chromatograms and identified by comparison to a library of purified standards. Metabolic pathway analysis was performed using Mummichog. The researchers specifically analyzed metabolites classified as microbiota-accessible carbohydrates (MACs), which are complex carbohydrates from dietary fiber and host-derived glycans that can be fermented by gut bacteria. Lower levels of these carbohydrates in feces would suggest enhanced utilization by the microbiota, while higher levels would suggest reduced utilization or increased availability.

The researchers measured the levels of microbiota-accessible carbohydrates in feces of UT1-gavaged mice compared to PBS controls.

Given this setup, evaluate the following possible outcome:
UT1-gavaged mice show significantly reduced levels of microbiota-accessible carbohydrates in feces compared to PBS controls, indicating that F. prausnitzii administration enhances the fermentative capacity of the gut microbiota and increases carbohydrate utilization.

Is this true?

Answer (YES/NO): YES